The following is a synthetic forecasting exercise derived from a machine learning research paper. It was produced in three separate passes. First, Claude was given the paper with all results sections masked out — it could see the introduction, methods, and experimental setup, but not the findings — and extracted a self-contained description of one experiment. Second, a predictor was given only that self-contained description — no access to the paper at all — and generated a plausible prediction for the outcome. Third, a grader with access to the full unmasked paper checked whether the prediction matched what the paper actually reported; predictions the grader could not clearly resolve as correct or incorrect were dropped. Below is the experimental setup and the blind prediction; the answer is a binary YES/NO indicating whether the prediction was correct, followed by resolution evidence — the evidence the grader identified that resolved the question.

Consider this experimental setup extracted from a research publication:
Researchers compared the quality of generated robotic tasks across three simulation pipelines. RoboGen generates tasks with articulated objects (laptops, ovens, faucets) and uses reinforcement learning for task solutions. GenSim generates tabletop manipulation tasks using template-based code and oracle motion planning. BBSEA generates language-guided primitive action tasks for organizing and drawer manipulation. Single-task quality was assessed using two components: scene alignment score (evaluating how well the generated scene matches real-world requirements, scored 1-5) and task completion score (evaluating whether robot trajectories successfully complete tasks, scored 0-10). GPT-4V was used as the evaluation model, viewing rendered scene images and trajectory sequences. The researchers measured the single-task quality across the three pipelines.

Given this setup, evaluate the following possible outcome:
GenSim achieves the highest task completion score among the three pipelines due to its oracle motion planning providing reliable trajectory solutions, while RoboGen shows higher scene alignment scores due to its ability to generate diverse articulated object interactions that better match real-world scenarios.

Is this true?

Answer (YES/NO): NO